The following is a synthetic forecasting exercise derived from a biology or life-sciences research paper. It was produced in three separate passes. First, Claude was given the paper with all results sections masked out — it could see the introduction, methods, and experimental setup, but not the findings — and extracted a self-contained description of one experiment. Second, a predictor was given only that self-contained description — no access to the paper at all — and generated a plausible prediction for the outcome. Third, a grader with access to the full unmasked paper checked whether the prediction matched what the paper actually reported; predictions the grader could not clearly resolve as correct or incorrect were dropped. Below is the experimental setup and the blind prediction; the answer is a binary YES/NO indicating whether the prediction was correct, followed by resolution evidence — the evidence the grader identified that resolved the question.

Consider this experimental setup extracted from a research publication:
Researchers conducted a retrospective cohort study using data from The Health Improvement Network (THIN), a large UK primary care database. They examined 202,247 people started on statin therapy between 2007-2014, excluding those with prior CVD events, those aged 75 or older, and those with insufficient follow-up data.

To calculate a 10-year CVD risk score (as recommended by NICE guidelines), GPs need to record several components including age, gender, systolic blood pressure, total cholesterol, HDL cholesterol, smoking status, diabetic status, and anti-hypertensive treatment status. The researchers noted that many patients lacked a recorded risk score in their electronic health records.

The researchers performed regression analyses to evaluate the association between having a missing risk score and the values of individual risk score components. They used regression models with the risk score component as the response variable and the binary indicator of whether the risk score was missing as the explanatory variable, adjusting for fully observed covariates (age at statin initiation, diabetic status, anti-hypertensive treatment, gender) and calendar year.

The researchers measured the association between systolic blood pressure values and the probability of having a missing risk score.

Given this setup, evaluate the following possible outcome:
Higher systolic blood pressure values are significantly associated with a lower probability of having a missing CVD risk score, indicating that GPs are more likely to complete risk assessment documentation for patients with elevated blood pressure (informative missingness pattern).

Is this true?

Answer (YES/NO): YES